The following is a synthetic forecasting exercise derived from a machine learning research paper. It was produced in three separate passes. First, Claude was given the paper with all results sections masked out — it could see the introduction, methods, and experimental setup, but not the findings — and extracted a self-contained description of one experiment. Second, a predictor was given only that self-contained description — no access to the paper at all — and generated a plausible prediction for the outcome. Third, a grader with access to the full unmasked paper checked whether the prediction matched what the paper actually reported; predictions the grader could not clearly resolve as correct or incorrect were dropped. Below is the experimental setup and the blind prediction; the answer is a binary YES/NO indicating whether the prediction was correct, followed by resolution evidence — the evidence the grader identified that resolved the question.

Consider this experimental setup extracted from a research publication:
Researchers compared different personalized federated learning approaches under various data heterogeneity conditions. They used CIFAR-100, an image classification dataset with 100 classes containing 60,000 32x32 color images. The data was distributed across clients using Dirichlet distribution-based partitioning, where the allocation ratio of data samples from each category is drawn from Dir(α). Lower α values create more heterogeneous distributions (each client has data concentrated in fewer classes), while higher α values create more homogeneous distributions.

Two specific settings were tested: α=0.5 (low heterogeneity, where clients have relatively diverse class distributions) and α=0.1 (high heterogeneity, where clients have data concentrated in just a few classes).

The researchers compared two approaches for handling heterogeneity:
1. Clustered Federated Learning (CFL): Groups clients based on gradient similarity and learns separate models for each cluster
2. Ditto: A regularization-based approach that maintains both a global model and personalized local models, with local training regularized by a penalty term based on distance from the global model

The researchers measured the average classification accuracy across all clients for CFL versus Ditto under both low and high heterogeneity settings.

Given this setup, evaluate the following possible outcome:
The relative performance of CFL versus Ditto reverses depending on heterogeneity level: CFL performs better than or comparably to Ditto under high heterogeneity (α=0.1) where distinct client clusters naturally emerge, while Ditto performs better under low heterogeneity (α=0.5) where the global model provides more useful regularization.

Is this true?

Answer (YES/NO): NO